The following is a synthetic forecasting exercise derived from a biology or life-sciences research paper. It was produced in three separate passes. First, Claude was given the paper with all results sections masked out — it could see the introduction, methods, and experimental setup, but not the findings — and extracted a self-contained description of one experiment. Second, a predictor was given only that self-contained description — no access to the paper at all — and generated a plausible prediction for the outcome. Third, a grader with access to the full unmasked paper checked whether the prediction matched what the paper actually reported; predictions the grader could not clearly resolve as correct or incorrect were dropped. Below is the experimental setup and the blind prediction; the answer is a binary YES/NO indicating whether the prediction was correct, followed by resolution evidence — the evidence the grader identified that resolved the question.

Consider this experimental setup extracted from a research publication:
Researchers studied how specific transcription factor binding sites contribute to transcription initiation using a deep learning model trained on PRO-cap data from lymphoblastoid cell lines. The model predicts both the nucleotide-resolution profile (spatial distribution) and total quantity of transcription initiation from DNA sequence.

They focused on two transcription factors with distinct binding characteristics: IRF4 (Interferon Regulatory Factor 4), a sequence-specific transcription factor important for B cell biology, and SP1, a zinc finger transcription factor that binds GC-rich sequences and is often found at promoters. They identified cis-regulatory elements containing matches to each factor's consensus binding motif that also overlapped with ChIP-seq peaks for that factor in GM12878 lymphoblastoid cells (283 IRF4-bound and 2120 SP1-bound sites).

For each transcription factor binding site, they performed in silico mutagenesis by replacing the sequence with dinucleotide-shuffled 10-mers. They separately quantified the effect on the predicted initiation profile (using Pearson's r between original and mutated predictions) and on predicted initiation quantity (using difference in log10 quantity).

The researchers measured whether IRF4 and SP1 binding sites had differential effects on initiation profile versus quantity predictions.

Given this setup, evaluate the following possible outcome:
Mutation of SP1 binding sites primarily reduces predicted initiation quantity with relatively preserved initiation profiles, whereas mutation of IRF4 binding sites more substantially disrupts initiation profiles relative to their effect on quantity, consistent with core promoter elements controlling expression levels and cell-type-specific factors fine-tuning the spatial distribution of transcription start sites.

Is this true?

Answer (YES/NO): NO